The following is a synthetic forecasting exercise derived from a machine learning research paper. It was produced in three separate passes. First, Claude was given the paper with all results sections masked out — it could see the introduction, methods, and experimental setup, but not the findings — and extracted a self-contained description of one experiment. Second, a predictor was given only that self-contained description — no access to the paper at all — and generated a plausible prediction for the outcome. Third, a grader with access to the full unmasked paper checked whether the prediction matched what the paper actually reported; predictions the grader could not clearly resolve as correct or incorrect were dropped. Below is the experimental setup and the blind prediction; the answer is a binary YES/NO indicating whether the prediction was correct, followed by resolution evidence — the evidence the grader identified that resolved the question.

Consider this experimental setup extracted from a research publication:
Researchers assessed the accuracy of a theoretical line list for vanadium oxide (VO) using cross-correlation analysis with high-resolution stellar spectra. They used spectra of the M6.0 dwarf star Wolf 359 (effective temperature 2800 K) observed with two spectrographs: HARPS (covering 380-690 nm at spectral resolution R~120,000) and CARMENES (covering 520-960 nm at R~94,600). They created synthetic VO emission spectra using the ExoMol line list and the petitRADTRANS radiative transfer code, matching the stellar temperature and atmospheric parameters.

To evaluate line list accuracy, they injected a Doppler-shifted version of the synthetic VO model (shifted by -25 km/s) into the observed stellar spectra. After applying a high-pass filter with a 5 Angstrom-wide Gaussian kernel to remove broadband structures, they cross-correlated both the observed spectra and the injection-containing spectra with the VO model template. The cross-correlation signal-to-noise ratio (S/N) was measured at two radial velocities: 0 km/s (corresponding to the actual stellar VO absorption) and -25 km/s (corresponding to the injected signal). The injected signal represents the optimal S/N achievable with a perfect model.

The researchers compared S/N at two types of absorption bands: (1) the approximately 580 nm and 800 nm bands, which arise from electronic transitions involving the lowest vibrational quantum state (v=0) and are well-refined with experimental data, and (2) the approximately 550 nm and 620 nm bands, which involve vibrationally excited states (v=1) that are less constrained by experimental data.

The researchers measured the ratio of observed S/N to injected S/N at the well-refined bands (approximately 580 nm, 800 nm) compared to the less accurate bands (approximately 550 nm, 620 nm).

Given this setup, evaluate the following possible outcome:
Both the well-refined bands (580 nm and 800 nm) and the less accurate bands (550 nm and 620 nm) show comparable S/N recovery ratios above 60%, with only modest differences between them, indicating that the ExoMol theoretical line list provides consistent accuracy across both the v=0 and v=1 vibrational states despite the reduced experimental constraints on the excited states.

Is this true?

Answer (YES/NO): NO